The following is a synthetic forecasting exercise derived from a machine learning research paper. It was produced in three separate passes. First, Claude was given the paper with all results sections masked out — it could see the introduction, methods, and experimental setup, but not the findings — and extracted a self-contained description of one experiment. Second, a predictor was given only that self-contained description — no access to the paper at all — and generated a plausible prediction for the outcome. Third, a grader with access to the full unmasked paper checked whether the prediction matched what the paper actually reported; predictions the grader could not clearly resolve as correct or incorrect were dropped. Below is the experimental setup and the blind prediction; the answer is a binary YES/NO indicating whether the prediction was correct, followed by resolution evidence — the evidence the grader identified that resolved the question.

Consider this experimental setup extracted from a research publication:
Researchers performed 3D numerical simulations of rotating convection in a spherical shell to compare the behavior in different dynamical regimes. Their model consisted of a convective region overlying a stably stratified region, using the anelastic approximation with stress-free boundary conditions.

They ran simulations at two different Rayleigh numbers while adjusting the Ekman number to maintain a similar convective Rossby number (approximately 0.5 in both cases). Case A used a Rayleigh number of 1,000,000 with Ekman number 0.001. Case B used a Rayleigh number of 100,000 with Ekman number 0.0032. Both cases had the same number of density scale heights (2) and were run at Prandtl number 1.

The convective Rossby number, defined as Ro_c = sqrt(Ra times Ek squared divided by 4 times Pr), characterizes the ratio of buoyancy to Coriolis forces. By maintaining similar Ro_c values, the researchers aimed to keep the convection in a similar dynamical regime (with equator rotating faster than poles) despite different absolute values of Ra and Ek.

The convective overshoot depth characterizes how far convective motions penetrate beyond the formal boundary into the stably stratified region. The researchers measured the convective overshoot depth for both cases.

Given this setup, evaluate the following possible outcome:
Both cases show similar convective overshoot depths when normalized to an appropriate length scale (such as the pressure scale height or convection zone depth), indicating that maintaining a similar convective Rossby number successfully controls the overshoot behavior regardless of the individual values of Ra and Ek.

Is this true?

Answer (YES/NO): NO